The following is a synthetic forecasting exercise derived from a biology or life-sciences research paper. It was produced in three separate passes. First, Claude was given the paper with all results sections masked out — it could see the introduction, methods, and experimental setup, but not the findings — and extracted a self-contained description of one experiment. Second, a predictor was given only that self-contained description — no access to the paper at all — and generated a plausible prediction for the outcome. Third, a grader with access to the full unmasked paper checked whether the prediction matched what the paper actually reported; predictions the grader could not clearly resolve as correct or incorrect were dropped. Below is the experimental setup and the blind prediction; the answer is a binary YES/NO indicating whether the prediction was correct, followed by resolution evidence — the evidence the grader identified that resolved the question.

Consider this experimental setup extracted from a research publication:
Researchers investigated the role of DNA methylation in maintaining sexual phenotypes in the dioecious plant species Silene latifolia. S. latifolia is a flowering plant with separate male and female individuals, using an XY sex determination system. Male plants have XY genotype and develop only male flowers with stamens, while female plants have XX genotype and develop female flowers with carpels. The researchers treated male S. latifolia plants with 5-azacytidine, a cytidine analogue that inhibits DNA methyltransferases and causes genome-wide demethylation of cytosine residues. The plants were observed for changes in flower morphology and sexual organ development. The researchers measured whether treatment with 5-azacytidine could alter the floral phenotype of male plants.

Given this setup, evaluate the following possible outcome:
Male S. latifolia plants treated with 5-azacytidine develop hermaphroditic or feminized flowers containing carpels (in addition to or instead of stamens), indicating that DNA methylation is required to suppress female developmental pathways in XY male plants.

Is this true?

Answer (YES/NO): YES